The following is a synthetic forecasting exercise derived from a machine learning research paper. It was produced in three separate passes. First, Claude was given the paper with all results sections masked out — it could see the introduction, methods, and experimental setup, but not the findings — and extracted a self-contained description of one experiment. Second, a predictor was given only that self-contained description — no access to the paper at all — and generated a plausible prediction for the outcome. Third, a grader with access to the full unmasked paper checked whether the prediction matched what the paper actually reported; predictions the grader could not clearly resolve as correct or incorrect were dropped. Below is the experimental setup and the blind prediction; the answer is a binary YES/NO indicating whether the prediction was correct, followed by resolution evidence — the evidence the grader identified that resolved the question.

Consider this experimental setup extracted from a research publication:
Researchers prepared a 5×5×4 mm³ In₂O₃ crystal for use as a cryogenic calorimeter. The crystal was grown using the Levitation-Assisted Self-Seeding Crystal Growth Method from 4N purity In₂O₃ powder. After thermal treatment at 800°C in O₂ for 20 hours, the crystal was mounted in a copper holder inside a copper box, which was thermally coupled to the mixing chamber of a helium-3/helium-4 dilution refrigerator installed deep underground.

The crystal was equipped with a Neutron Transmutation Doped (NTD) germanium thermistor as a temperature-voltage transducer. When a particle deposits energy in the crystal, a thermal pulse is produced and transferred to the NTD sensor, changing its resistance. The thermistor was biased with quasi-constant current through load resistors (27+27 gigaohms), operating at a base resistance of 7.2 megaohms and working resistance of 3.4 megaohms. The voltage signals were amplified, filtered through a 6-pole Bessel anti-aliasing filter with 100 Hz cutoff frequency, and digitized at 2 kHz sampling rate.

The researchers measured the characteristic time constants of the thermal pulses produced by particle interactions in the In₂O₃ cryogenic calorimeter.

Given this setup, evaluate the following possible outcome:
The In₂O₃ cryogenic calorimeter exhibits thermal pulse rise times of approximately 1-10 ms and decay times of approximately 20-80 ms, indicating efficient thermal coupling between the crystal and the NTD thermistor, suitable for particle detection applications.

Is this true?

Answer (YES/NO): NO